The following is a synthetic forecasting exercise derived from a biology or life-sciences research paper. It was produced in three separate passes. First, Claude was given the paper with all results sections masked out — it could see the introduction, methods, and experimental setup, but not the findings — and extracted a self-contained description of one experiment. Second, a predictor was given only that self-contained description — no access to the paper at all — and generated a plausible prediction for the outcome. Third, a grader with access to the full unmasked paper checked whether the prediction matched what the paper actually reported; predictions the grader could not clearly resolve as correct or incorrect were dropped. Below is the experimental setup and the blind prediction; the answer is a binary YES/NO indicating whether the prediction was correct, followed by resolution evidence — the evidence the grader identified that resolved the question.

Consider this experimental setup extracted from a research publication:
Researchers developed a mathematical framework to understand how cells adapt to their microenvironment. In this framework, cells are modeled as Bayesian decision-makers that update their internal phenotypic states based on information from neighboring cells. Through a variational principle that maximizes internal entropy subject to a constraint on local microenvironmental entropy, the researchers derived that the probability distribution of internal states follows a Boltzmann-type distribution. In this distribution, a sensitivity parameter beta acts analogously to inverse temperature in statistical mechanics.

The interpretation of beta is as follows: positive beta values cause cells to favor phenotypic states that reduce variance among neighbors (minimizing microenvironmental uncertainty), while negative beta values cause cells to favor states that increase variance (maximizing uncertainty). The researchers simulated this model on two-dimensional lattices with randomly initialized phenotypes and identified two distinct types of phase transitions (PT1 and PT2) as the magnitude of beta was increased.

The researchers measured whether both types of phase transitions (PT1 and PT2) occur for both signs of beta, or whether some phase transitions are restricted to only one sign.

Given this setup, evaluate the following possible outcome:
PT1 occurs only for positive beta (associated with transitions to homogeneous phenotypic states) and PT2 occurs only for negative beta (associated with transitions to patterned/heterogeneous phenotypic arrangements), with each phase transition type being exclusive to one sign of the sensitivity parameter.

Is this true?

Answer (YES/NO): NO